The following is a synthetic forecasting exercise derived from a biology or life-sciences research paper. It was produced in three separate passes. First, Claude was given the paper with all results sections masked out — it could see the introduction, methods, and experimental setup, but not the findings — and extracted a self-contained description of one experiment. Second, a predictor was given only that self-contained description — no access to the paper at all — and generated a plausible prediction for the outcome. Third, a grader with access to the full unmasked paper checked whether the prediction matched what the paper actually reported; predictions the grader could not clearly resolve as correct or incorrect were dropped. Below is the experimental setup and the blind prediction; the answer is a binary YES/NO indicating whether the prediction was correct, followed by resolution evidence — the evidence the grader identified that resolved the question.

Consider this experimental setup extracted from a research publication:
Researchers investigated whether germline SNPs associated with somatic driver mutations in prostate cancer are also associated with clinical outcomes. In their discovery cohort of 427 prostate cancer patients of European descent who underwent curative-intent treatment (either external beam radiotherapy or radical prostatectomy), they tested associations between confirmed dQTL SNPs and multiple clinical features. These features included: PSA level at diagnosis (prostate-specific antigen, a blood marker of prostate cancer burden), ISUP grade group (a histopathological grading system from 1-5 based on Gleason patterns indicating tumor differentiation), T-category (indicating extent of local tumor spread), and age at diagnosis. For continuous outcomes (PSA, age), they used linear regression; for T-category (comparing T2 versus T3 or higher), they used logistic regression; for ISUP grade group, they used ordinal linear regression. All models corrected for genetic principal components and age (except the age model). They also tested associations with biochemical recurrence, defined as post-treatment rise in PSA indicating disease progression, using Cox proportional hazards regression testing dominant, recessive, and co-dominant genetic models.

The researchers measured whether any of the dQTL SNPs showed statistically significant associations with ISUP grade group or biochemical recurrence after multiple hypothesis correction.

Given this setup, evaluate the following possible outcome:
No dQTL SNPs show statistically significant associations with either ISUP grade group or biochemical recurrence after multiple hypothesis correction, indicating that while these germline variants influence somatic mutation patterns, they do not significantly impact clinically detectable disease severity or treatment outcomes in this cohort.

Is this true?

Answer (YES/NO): NO